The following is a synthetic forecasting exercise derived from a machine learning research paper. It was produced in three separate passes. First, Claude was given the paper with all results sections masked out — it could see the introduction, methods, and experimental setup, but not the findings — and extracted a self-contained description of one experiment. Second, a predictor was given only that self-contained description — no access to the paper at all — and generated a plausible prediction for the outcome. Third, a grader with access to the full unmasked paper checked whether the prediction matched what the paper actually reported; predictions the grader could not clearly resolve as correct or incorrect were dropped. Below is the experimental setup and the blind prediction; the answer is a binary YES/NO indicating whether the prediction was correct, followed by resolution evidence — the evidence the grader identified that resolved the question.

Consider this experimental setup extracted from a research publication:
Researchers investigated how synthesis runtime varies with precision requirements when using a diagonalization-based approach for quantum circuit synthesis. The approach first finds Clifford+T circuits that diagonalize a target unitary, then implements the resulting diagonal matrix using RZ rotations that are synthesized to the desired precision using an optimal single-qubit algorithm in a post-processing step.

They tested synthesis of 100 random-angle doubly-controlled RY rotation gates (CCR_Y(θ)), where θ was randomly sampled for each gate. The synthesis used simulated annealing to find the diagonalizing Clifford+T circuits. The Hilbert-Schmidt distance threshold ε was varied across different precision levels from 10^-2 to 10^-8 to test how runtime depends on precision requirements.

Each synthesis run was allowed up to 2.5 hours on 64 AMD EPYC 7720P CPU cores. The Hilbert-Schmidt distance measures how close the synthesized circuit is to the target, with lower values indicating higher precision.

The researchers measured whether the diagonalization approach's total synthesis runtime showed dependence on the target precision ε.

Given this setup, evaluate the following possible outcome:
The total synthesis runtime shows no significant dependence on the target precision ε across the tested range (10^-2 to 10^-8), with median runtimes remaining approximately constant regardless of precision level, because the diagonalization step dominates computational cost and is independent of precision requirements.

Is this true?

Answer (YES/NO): YES